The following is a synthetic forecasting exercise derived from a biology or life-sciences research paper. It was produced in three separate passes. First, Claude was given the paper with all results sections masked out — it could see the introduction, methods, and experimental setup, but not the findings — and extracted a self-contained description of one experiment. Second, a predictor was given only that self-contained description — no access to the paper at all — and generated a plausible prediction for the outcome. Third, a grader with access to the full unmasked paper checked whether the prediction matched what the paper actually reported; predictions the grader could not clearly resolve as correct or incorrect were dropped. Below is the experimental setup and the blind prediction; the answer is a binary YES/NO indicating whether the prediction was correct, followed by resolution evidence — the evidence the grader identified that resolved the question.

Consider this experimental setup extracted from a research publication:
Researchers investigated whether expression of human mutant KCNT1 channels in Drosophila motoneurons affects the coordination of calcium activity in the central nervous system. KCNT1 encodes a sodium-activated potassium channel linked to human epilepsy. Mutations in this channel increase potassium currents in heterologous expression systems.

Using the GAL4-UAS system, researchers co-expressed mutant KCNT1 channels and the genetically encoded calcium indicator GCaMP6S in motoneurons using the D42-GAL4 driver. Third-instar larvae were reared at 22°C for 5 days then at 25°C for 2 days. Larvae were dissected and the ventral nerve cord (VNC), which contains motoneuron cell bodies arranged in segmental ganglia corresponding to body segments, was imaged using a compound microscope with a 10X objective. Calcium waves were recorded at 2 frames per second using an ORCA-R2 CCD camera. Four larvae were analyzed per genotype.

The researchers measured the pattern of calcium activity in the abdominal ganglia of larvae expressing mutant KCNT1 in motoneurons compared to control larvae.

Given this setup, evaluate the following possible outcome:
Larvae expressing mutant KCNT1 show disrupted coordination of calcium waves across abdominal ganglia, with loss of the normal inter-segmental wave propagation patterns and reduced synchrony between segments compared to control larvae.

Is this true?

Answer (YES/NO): YES